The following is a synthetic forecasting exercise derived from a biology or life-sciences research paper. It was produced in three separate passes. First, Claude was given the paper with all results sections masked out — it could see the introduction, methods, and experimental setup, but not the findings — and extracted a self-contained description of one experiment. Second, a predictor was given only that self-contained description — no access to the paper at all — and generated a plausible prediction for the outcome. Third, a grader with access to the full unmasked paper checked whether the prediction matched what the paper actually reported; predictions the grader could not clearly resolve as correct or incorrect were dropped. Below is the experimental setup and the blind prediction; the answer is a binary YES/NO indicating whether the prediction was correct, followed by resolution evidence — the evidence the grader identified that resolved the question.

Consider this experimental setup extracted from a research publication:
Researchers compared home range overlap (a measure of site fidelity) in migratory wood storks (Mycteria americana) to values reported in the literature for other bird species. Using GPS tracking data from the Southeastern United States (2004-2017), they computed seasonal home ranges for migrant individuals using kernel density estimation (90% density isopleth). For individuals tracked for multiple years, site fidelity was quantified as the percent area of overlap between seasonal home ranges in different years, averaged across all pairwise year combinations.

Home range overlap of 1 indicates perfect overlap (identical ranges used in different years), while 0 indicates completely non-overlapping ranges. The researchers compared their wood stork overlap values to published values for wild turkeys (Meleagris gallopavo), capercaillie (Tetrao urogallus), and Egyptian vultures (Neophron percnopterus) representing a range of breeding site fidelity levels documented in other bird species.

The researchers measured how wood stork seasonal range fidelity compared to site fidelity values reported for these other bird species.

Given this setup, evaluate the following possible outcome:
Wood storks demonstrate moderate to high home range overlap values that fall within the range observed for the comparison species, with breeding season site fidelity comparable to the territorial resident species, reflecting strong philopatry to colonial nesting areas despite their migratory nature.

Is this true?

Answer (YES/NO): NO